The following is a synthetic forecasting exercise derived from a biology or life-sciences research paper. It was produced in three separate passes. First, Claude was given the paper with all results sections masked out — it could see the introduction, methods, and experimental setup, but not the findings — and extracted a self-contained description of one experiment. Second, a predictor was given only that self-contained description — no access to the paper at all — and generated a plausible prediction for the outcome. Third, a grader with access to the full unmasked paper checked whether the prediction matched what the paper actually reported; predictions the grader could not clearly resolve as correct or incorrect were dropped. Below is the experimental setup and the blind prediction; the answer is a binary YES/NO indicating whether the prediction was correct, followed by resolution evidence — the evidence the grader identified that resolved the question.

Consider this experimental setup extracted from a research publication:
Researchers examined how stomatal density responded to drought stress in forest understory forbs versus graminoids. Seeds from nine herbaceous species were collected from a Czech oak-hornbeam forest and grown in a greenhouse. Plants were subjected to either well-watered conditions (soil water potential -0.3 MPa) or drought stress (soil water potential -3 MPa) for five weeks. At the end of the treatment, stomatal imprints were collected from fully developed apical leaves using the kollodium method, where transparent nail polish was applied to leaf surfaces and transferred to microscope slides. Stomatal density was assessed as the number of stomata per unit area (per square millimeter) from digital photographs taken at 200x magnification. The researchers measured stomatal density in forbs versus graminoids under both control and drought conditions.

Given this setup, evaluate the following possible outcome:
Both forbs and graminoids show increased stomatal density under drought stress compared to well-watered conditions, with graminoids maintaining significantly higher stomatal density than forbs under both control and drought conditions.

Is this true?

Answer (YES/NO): NO